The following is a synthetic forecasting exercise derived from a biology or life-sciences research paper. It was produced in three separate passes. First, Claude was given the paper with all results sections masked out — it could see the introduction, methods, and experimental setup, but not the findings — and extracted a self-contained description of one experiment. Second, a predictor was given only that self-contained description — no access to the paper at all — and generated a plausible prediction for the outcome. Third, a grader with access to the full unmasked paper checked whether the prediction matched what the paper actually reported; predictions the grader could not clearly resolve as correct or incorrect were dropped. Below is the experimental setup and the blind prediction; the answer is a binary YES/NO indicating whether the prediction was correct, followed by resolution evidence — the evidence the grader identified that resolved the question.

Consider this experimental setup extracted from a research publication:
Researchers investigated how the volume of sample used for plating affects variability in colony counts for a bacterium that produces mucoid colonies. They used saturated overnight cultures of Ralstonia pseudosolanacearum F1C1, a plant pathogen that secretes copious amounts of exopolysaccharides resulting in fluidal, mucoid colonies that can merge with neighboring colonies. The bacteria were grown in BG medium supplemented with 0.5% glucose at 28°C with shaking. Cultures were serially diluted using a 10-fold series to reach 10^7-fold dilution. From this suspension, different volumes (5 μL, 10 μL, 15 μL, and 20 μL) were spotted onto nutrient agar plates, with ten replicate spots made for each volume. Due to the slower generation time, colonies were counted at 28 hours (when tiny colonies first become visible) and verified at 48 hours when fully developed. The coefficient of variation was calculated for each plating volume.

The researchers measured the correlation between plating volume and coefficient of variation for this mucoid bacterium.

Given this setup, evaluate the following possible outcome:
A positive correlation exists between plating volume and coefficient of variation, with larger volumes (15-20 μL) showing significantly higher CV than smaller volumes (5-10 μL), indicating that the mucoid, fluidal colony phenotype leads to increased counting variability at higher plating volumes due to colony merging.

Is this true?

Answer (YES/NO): NO